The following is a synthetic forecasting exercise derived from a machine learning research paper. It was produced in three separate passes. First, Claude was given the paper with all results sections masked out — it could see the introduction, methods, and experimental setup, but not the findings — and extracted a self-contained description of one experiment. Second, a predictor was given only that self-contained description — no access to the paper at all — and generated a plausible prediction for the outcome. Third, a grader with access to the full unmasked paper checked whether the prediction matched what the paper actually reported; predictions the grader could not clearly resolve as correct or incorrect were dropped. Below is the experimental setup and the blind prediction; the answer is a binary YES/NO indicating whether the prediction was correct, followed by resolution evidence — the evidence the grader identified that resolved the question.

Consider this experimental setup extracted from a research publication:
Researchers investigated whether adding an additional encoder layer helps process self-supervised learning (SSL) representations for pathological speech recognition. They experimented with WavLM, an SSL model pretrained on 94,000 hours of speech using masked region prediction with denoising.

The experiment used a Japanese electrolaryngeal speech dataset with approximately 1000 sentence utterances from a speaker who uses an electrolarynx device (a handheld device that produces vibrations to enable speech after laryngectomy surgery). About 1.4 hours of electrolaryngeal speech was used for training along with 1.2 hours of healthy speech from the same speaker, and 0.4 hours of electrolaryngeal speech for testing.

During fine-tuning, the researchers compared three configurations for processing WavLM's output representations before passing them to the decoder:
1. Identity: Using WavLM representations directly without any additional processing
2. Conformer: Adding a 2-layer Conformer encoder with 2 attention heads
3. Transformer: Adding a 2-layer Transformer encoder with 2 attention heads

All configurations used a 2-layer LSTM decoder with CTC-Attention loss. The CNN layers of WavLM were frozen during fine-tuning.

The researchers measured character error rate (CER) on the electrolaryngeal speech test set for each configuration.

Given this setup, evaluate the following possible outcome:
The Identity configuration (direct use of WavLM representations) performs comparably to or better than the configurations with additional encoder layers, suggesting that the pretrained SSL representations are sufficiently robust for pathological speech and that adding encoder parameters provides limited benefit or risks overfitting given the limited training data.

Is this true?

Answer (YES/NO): YES